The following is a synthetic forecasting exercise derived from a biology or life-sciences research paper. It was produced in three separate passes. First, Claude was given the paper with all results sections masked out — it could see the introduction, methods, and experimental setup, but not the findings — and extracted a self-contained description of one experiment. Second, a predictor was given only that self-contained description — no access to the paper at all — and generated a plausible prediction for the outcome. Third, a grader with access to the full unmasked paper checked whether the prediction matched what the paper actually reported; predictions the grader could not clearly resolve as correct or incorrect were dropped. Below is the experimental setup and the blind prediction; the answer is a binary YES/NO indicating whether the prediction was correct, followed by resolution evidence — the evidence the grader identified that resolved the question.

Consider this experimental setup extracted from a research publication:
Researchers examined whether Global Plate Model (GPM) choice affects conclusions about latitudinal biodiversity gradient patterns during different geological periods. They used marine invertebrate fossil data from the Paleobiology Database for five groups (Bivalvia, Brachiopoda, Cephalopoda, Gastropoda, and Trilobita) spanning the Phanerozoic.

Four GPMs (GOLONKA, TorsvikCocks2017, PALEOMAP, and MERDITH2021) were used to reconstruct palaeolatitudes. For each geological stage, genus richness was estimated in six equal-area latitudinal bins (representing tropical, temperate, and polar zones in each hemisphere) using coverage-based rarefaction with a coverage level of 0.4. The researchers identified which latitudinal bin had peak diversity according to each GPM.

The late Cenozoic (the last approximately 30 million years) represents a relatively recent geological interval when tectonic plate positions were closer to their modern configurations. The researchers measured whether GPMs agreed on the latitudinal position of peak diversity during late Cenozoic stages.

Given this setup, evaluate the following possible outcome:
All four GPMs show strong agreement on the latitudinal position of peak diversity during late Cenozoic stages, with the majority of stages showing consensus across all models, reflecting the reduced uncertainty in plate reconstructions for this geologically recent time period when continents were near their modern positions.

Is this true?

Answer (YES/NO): NO